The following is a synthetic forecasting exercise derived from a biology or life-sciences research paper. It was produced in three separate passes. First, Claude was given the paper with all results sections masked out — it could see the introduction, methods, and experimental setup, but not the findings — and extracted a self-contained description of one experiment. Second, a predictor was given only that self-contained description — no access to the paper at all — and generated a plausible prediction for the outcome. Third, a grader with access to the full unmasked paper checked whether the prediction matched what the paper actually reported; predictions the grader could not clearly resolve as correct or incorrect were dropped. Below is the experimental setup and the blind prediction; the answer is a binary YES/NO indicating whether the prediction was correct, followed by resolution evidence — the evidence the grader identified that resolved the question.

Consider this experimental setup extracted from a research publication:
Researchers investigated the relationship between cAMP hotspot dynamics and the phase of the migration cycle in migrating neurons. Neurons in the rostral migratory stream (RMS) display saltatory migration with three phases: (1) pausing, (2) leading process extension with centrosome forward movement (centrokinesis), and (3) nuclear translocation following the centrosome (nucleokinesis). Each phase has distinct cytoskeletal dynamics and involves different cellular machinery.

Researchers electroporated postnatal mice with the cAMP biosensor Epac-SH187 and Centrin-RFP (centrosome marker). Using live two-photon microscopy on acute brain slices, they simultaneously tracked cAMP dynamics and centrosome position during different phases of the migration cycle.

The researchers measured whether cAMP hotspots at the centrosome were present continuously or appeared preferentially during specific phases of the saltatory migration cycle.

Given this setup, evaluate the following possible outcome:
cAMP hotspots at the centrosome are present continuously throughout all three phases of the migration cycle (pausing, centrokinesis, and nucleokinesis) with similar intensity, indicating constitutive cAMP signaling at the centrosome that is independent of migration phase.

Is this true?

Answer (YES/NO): NO